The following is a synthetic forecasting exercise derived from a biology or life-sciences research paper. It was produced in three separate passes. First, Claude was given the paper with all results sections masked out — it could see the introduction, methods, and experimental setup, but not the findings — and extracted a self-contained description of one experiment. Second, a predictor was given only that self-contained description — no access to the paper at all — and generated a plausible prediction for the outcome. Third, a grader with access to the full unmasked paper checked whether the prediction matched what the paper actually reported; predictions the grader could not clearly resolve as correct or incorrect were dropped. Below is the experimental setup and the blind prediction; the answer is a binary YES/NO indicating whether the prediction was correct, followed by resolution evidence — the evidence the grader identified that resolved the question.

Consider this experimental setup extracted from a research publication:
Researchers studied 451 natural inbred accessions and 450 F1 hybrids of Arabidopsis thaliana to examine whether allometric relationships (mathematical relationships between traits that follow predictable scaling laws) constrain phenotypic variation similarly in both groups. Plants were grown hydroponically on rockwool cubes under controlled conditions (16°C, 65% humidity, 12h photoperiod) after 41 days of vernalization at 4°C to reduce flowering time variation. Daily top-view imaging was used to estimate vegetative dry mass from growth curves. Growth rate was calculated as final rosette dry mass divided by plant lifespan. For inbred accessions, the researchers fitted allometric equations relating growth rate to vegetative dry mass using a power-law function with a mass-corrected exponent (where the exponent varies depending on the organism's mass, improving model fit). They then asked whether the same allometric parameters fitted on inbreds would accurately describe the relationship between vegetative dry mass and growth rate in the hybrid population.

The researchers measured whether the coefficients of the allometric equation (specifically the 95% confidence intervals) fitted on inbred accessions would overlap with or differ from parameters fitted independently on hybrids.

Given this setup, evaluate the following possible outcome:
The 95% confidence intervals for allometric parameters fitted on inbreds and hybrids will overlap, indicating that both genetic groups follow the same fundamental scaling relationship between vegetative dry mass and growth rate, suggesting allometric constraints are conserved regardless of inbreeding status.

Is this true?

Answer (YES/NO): YES